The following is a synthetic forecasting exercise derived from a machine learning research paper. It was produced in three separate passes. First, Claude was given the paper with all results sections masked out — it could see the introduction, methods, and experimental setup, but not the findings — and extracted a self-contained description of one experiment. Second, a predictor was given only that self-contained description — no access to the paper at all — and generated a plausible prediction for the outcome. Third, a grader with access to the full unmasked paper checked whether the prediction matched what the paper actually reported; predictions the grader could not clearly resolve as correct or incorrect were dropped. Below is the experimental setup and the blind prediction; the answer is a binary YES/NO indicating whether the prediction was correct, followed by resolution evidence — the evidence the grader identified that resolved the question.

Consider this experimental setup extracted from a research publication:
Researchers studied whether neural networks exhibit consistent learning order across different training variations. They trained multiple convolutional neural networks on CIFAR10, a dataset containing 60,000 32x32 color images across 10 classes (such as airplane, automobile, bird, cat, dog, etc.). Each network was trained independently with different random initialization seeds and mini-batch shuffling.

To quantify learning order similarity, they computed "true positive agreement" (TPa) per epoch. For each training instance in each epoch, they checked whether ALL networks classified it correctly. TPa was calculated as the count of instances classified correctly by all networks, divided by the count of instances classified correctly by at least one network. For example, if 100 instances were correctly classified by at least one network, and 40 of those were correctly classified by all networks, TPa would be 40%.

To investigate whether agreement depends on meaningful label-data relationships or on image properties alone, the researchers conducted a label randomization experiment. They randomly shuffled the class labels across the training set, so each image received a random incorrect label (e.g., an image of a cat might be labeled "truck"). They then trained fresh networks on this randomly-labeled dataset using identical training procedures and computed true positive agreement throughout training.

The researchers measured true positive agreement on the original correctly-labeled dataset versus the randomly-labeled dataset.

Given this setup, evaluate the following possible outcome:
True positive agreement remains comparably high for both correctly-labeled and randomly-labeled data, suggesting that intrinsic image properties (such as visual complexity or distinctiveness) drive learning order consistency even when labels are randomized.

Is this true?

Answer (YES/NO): NO